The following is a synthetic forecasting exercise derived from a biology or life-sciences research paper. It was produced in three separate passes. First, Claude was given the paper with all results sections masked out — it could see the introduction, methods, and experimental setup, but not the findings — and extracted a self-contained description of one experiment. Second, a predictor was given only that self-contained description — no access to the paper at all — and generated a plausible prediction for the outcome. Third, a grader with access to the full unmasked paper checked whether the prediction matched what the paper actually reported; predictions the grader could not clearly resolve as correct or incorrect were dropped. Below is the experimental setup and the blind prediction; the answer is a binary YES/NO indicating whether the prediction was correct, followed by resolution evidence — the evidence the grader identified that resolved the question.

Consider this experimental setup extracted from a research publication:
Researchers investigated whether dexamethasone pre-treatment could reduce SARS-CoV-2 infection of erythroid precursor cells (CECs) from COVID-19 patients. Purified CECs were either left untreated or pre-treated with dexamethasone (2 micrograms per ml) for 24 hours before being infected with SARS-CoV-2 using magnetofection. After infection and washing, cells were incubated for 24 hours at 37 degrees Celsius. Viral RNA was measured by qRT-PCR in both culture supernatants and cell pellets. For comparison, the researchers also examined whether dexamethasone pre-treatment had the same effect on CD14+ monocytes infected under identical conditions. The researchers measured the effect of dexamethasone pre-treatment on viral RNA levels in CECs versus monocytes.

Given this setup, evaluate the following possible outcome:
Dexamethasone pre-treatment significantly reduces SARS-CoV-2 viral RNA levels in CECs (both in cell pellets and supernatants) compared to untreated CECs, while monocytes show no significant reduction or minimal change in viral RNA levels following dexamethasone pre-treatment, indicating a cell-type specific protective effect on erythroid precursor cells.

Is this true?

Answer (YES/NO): YES